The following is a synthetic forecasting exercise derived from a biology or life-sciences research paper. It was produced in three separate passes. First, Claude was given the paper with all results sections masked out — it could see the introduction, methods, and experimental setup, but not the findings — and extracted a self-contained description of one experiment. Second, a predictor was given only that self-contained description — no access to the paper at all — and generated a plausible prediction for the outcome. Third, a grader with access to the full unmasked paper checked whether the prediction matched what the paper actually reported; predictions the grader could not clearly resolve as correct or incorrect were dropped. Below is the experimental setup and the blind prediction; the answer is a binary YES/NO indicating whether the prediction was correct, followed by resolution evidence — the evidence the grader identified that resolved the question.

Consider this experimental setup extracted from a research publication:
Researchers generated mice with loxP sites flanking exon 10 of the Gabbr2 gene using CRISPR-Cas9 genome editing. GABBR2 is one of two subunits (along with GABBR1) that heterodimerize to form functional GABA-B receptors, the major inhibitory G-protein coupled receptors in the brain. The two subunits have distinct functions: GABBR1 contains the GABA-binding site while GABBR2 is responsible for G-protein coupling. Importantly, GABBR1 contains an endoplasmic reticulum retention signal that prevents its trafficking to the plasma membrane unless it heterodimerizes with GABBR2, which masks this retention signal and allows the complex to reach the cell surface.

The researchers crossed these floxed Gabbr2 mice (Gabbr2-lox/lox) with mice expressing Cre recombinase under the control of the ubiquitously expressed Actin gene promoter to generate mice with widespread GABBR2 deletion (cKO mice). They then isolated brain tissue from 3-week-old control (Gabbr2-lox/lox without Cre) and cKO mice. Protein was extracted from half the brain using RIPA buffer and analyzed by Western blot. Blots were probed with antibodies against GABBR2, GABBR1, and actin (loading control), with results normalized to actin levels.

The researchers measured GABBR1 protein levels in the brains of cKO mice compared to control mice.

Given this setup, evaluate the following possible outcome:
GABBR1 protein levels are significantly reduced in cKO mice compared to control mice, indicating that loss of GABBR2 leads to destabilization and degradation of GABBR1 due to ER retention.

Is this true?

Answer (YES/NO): NO